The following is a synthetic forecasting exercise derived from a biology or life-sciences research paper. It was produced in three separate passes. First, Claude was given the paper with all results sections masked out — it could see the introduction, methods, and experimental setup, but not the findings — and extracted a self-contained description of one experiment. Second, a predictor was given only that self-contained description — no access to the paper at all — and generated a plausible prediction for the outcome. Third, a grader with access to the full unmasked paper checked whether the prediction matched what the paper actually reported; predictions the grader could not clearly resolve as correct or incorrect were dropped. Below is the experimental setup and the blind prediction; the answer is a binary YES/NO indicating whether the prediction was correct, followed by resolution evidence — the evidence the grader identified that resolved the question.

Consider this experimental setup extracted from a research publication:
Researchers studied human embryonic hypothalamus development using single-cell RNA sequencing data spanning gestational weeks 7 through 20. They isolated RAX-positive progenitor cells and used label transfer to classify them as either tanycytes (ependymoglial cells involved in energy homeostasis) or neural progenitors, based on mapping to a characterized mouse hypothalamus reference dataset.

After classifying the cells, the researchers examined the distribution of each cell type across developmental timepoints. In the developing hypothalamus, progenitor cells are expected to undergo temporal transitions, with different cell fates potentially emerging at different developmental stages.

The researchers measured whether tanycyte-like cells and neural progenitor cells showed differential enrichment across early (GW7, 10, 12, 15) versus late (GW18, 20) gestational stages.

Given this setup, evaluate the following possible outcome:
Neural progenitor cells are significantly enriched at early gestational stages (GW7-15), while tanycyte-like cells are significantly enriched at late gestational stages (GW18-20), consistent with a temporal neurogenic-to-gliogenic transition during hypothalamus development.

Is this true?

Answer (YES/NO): YES